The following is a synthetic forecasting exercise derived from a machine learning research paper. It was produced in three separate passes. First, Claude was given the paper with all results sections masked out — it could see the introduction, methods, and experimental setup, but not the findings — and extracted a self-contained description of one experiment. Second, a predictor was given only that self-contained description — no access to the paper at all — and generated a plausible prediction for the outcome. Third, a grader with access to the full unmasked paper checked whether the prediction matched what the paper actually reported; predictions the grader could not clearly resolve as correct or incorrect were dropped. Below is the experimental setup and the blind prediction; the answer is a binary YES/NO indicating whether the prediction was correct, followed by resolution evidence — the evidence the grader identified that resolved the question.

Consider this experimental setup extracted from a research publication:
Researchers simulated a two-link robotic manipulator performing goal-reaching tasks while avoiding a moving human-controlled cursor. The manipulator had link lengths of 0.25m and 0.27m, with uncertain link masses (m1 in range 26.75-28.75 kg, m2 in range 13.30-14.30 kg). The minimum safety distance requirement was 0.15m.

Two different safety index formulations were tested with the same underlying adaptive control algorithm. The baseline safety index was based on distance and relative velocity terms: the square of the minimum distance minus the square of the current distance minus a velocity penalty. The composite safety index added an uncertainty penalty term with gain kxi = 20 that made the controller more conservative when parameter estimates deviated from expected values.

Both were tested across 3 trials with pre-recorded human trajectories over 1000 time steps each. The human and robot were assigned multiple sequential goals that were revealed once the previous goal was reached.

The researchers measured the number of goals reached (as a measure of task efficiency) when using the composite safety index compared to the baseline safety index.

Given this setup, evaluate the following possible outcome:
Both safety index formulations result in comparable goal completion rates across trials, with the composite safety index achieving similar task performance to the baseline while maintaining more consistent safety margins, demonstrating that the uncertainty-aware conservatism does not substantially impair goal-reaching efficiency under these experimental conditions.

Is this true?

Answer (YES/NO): NO